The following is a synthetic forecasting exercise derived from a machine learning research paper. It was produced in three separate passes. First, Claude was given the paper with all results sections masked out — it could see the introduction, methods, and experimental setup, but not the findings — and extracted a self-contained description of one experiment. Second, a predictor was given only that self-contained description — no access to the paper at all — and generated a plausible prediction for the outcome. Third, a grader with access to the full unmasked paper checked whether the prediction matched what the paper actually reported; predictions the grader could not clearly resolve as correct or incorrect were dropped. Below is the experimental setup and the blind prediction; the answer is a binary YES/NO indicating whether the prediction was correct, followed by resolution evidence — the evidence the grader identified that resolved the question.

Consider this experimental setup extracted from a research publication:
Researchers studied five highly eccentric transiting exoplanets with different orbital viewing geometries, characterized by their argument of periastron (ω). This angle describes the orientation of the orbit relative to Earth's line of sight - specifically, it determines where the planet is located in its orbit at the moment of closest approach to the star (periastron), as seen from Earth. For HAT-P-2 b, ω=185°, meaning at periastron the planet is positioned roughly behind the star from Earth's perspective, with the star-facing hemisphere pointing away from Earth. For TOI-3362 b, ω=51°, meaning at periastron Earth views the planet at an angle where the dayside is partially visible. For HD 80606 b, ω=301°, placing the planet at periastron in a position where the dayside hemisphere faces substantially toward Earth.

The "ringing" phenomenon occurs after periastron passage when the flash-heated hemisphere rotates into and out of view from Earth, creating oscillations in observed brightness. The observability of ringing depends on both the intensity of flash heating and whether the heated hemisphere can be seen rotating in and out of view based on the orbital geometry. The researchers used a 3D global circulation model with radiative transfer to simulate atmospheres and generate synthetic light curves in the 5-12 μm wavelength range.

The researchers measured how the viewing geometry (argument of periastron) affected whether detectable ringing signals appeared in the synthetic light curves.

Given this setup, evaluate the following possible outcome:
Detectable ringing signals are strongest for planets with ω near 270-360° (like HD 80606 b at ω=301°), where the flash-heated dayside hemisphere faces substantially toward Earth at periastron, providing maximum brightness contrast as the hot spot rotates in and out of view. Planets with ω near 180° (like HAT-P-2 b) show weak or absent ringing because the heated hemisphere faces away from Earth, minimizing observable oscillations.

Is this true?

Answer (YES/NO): NO